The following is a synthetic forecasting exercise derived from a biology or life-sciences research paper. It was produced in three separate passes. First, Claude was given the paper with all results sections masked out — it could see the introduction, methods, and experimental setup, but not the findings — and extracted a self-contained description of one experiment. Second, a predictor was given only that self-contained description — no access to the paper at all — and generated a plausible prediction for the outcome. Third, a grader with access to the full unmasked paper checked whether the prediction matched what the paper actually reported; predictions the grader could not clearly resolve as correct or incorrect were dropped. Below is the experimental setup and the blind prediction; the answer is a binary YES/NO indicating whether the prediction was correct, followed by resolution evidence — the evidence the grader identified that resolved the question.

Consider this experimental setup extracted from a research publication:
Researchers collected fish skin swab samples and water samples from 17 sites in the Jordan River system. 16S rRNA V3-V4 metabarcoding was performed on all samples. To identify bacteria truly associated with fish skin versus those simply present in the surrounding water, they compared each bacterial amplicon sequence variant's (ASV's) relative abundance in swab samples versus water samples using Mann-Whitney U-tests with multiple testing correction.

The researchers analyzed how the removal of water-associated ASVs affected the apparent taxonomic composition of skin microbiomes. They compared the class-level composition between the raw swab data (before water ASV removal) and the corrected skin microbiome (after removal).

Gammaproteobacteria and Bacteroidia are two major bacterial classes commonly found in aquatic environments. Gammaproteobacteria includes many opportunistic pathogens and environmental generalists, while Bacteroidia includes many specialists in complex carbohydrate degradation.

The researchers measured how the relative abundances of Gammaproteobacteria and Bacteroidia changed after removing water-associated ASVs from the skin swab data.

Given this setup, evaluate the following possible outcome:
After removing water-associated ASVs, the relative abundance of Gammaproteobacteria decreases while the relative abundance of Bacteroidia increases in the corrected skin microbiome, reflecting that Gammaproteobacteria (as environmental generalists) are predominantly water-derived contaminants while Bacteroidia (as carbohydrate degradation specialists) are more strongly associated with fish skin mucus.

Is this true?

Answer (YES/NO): NO